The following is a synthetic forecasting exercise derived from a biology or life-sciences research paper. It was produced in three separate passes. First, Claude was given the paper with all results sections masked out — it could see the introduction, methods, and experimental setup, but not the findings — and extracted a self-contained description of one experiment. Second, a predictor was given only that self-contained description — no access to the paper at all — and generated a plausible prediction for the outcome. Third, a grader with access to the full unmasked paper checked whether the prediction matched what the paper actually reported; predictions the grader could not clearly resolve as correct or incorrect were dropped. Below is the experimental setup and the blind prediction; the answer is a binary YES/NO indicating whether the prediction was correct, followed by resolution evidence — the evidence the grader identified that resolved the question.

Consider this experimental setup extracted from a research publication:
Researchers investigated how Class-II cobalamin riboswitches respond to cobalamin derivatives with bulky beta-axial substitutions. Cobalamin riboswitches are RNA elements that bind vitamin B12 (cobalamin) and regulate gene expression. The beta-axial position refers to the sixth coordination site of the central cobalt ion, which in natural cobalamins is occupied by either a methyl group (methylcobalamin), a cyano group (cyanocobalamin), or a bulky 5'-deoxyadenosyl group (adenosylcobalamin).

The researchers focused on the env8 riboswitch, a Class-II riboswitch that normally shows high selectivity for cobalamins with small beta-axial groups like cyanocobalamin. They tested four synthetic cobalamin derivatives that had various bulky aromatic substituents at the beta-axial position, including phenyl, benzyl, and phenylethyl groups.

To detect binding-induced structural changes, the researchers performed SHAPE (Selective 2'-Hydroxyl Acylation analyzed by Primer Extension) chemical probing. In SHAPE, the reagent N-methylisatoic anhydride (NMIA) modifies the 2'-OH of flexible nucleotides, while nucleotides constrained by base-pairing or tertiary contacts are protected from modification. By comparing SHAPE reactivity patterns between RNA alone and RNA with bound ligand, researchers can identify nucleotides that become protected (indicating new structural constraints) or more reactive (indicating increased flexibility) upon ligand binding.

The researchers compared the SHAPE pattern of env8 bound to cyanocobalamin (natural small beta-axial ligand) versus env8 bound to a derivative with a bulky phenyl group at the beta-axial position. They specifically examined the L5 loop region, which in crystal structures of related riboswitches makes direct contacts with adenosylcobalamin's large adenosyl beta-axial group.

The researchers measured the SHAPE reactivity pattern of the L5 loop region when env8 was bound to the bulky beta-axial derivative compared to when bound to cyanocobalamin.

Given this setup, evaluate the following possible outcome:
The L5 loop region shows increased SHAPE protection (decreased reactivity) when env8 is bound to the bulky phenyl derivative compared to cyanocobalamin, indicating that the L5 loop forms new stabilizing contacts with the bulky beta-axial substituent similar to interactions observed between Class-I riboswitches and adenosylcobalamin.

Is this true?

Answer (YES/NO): NO